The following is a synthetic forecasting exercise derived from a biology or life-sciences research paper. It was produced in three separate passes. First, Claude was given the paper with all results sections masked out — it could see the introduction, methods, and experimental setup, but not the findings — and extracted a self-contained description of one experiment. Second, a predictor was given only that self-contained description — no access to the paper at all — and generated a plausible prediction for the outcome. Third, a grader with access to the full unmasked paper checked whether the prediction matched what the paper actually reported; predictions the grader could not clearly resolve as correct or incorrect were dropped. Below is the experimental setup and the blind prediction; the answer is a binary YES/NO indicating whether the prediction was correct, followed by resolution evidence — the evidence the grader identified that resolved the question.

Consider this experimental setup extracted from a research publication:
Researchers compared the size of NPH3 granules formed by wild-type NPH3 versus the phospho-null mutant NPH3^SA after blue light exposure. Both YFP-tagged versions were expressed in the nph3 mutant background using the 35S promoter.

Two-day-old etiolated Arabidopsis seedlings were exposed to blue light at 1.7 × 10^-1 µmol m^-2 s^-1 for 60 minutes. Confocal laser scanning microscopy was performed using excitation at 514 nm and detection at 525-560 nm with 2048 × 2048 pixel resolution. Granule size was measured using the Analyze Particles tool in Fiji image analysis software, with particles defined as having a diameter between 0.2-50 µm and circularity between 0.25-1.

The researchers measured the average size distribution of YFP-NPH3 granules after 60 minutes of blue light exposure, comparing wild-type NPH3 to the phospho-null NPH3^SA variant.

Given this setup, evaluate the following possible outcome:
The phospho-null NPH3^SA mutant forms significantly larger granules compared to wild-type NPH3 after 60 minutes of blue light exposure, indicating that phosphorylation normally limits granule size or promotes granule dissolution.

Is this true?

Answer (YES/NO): NO